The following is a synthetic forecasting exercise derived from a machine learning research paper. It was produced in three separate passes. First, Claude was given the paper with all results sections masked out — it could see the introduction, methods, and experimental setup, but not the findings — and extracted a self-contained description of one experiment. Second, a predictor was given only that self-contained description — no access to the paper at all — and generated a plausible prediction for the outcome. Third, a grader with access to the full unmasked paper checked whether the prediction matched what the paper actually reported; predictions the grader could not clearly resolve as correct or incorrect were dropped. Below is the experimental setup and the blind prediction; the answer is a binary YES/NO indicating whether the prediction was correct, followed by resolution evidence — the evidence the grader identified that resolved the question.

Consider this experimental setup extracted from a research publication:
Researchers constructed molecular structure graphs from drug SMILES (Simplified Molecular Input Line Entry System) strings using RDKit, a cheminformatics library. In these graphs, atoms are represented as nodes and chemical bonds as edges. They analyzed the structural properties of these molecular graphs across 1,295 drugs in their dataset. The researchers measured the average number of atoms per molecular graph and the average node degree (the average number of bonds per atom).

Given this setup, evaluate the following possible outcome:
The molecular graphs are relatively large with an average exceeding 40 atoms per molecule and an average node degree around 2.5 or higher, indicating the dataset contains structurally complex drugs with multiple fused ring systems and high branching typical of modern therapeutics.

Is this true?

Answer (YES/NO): NO